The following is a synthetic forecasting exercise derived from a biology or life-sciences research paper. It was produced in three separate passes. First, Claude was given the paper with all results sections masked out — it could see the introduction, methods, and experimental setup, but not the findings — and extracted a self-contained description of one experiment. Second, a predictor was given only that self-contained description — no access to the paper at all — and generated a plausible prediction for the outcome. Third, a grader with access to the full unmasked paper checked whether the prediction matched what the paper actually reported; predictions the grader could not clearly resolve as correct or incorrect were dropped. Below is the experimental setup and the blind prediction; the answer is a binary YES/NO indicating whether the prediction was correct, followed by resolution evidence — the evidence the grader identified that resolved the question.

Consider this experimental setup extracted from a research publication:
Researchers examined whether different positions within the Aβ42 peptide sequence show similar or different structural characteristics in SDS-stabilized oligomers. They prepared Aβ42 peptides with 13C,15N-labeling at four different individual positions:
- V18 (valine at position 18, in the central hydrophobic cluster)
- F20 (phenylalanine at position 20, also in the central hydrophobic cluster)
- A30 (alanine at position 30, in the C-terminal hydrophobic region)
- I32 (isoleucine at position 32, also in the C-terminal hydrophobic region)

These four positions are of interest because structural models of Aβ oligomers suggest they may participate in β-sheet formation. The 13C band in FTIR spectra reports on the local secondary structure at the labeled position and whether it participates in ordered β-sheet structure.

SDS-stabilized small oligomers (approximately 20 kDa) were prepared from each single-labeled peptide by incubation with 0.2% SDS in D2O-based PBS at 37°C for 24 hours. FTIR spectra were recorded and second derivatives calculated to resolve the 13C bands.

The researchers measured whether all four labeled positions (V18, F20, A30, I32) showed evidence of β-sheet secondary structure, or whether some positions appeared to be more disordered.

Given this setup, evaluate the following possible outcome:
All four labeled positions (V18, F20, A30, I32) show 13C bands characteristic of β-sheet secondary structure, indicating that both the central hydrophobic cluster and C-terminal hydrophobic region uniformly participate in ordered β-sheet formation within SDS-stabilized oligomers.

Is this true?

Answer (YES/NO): NO